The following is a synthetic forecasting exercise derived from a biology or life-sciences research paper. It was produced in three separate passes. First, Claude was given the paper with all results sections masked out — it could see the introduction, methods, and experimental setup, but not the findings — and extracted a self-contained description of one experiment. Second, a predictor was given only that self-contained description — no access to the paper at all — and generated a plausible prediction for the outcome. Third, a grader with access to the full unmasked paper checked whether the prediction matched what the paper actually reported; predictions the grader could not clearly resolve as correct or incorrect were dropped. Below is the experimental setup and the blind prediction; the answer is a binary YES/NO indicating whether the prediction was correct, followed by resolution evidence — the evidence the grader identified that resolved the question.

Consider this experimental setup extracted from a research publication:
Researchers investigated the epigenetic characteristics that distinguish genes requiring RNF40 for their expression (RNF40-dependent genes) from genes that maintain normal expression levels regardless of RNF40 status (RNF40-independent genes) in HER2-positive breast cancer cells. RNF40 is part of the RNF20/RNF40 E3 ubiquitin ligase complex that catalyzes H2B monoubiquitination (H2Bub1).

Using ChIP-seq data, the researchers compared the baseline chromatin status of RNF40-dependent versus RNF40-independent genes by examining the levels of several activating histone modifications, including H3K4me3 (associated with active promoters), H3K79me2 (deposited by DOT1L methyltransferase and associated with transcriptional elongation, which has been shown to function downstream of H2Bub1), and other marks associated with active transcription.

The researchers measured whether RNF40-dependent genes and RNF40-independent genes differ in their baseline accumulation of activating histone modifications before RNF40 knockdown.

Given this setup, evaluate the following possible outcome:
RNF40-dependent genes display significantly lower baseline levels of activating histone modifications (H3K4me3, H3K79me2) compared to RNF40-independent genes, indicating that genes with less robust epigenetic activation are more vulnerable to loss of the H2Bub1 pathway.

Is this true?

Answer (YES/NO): NO